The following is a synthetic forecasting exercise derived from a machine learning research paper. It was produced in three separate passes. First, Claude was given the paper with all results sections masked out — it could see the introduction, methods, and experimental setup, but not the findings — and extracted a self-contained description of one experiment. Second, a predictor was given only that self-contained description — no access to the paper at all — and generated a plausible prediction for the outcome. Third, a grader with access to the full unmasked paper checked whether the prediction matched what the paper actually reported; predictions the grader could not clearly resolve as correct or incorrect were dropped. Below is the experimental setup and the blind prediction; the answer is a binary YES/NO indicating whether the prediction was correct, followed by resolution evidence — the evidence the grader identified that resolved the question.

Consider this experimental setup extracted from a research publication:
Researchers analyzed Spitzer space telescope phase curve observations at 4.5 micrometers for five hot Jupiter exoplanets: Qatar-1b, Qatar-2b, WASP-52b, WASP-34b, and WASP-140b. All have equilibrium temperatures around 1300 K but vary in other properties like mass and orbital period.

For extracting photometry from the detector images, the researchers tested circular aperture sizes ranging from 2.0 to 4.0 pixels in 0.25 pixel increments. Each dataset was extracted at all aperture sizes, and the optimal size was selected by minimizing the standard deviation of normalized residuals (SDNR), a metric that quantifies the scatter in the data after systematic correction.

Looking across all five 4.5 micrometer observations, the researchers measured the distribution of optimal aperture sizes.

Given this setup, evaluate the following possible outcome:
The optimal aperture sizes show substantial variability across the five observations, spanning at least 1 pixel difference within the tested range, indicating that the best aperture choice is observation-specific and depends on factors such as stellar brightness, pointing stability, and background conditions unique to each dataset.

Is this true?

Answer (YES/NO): NO